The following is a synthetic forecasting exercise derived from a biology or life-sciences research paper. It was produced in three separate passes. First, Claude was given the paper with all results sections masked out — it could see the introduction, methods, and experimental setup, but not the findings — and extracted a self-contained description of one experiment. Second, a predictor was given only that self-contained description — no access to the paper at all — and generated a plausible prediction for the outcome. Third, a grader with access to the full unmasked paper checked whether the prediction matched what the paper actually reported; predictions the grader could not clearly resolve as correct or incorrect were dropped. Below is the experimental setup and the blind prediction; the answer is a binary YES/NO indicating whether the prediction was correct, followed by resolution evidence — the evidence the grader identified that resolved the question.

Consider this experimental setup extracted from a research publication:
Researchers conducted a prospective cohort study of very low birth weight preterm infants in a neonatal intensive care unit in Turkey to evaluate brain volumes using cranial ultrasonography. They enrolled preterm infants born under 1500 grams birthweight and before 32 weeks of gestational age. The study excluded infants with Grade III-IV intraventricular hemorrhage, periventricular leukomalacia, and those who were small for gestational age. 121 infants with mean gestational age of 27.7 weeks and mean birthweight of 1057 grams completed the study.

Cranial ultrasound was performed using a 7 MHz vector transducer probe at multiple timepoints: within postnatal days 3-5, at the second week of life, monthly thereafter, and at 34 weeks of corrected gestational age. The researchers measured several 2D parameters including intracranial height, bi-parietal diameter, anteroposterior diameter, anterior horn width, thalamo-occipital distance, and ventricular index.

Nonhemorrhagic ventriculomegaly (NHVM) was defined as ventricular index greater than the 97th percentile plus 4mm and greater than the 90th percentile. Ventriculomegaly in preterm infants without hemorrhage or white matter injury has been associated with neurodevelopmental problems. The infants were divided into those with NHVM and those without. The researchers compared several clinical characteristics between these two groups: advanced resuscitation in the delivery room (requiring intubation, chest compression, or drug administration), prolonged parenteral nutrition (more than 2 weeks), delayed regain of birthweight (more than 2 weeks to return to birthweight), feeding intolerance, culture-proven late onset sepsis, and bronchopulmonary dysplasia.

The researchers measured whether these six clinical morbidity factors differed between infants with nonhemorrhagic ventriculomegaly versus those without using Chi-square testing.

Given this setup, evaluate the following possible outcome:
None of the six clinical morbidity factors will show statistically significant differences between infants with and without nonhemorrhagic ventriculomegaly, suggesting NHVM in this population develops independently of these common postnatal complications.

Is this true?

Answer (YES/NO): NO